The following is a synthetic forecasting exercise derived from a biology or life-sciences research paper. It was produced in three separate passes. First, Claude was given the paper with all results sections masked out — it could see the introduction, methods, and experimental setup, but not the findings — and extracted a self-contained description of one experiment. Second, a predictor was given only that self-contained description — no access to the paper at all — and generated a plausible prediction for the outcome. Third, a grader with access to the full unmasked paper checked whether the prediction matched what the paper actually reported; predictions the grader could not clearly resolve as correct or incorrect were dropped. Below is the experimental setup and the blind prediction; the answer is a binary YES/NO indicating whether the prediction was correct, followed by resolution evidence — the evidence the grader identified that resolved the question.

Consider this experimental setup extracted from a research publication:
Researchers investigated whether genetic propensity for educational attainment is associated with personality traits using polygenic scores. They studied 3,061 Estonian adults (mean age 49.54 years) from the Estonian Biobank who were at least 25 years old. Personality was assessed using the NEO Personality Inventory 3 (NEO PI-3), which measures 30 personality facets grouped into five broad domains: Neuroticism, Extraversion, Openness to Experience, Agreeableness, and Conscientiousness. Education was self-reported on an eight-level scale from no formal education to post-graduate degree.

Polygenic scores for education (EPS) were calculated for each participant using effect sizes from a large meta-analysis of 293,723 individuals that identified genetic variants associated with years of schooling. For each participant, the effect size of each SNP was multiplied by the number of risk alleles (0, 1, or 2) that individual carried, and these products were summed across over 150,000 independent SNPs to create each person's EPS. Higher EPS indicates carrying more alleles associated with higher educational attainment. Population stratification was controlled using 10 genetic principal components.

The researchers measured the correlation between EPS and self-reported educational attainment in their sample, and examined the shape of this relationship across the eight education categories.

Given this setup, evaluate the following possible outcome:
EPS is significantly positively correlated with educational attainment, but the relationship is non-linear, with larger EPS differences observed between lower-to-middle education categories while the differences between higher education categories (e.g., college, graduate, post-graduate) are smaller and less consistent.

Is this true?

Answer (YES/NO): NO